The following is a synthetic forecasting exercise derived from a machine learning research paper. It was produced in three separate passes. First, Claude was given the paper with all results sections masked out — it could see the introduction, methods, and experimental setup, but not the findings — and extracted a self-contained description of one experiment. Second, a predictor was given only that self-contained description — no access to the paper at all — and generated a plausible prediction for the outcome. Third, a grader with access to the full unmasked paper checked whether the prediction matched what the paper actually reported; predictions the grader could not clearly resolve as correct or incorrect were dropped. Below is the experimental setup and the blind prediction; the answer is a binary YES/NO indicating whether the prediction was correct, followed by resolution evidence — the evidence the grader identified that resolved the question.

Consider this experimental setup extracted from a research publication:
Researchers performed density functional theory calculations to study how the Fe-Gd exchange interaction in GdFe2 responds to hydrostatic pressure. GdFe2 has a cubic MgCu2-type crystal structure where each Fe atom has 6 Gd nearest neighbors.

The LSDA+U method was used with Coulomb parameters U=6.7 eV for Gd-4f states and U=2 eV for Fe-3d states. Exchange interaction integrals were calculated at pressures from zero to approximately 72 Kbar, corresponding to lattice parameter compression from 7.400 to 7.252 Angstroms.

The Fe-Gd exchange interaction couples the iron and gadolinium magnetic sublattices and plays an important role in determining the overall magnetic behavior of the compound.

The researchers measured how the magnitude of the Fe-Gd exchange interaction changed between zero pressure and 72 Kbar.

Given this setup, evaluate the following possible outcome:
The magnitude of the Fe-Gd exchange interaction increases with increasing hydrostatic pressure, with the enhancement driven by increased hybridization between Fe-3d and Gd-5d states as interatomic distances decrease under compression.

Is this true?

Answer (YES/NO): NO